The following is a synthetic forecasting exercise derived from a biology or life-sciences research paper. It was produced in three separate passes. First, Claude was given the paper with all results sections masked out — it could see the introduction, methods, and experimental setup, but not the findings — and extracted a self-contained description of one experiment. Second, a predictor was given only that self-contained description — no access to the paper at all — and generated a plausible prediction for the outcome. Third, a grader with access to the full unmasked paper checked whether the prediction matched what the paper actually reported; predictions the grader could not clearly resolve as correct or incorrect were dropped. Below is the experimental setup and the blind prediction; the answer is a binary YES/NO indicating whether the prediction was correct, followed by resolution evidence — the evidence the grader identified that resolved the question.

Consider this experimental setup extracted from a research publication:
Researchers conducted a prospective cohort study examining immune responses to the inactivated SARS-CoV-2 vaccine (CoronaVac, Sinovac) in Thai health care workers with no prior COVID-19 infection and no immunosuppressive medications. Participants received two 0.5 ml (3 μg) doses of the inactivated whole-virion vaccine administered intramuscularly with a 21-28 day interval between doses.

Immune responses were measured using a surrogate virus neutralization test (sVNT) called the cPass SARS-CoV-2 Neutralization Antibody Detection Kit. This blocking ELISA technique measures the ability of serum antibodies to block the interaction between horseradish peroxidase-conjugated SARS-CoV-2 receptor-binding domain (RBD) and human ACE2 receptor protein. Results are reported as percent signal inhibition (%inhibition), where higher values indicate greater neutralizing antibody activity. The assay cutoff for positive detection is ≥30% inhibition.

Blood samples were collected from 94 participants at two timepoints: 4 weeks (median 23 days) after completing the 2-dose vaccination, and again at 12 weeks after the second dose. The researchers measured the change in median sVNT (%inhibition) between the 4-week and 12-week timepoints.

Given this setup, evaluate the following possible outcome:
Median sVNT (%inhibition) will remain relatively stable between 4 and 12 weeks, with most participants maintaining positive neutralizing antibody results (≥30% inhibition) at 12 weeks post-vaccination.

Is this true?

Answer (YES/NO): NO